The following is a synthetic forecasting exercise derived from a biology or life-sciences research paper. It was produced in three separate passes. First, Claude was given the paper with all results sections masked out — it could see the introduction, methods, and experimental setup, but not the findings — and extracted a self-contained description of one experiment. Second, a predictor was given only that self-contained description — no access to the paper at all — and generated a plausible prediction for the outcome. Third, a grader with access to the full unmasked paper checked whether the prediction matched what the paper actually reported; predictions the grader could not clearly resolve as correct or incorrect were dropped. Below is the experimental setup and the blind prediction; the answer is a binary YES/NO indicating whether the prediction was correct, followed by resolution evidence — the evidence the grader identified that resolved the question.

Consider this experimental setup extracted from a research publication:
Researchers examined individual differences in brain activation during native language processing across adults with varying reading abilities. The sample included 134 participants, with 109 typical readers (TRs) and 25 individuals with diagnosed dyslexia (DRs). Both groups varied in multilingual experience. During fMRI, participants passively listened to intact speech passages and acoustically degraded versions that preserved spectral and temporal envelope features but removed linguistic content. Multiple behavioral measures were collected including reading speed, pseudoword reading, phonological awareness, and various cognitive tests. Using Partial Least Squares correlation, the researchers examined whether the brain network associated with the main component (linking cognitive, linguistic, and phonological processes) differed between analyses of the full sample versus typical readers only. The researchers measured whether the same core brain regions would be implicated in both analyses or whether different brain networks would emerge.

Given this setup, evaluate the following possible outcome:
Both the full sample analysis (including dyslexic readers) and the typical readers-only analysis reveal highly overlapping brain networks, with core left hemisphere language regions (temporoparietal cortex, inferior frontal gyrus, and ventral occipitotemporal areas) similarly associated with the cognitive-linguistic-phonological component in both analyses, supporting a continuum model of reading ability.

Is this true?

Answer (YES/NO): NO